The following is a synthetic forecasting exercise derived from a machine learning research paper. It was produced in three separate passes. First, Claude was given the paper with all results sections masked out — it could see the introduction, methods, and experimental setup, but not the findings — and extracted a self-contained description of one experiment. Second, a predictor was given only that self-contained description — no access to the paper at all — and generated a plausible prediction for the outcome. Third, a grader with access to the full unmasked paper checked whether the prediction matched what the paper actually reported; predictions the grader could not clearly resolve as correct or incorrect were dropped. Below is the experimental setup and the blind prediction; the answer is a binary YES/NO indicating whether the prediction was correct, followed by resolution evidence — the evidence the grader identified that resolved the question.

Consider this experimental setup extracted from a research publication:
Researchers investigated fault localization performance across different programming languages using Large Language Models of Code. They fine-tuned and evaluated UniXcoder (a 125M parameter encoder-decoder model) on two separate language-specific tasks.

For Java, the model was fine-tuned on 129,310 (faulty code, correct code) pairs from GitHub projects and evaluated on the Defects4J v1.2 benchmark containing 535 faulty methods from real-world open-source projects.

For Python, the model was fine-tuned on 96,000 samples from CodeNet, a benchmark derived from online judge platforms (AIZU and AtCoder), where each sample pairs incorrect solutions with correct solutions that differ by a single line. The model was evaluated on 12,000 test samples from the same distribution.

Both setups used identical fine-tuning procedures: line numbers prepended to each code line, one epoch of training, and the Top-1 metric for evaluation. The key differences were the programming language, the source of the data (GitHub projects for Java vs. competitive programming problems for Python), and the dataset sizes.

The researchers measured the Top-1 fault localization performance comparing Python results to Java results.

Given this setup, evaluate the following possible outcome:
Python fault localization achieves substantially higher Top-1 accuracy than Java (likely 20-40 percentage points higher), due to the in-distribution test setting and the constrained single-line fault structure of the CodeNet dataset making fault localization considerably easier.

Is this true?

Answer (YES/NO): YES